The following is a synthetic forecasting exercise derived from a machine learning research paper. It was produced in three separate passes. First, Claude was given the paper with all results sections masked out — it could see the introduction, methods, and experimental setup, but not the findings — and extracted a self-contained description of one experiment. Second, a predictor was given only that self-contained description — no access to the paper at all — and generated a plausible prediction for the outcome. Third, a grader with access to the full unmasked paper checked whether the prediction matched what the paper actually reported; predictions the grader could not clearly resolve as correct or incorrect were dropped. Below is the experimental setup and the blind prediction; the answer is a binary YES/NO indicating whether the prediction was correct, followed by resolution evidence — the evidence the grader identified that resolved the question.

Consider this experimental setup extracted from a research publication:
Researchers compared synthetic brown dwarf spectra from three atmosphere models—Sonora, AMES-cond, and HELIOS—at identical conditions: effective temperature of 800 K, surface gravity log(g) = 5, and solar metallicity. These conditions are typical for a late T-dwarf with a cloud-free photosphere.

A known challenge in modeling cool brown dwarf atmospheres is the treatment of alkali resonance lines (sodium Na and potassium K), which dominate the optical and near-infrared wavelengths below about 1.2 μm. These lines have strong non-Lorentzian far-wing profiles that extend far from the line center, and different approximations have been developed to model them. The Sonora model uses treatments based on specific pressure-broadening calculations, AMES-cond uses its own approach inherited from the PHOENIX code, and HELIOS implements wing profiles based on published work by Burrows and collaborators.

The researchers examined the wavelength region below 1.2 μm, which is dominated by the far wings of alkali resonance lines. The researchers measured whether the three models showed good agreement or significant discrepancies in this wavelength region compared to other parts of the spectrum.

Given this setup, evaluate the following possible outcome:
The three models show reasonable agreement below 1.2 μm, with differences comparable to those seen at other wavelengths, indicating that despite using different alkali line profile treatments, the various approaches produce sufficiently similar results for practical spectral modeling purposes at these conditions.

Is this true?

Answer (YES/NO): NO